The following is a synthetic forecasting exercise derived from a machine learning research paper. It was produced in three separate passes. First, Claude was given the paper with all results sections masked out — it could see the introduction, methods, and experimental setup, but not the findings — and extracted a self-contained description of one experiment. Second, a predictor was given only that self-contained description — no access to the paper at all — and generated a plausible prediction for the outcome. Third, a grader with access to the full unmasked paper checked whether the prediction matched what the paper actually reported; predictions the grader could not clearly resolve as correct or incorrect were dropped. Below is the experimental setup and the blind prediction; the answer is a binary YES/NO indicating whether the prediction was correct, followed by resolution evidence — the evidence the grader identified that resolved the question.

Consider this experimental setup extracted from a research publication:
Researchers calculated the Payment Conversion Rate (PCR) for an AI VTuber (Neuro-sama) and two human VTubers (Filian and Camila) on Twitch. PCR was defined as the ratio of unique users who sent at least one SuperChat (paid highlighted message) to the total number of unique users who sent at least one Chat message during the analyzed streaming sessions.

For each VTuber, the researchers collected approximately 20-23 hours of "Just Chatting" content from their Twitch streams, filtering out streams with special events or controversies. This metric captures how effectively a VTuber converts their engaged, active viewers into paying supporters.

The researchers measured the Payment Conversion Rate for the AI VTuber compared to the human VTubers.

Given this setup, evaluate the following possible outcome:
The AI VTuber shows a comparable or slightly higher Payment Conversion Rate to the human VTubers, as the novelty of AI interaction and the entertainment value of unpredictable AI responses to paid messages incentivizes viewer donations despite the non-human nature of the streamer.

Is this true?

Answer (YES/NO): NO